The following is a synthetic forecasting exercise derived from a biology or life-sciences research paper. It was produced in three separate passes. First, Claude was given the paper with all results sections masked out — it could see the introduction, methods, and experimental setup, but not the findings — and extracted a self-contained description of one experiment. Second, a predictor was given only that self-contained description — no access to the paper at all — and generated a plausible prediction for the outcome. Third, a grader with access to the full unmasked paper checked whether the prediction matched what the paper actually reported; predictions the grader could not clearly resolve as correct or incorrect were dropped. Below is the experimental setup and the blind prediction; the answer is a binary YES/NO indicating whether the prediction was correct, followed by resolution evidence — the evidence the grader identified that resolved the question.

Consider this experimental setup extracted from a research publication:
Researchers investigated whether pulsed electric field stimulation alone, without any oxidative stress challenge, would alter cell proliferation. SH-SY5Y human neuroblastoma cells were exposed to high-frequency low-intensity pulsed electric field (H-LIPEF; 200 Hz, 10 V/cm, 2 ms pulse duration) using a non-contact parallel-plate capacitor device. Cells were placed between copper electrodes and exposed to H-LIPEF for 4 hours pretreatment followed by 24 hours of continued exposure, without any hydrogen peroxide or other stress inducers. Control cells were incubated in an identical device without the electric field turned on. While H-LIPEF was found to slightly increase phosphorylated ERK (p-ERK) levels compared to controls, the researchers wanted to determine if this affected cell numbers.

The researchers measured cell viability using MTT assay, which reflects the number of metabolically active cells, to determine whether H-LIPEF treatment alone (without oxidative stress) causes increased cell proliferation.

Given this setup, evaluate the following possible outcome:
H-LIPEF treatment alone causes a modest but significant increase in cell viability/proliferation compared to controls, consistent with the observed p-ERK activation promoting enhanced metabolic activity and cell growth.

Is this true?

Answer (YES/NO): NO